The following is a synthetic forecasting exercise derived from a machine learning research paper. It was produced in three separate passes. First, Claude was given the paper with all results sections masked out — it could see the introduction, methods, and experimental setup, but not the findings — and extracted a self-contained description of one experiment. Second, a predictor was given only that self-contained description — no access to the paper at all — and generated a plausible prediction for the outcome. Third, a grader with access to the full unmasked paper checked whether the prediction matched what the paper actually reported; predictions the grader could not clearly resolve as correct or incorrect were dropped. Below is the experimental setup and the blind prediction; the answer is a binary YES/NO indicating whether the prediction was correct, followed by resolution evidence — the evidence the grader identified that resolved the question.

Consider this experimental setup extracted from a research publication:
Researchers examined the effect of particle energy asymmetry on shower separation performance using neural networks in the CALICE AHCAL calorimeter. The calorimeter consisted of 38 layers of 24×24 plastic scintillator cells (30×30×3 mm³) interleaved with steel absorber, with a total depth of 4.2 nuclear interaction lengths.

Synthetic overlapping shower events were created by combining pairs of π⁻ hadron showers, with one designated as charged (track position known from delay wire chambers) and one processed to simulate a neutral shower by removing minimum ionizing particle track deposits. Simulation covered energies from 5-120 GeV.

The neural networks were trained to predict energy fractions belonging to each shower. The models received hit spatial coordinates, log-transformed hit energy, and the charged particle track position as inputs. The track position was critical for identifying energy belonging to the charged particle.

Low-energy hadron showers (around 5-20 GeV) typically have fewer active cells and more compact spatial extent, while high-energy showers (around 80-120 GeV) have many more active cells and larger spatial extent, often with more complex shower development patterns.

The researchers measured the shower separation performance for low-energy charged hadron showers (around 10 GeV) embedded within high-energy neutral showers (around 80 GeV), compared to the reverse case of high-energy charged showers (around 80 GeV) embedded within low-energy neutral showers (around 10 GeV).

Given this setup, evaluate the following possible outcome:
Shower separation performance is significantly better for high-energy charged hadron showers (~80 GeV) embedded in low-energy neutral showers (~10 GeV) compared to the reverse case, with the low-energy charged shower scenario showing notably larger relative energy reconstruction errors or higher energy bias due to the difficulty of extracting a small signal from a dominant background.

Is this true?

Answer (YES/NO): NO